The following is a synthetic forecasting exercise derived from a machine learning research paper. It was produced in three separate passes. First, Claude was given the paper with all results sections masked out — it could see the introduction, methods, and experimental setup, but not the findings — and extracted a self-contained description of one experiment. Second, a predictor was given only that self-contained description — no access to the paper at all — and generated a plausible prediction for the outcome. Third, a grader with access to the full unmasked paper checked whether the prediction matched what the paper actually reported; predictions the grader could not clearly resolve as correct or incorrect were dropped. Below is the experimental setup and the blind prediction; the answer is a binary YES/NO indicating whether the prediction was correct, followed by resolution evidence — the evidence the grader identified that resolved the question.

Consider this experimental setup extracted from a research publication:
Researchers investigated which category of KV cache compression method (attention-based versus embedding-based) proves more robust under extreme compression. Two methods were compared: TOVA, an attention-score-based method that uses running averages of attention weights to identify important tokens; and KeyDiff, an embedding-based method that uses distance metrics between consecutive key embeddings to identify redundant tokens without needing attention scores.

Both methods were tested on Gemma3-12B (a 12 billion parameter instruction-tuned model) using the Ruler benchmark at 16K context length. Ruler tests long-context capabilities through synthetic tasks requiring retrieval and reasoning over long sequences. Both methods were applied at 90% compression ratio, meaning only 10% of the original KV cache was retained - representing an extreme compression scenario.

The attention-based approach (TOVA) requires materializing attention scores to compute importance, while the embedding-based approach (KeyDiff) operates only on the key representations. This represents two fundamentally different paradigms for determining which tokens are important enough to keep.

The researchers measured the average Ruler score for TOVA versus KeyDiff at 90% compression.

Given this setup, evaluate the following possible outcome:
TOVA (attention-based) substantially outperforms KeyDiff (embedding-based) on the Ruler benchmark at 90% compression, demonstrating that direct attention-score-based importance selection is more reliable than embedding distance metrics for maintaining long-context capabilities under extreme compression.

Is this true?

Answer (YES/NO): NO